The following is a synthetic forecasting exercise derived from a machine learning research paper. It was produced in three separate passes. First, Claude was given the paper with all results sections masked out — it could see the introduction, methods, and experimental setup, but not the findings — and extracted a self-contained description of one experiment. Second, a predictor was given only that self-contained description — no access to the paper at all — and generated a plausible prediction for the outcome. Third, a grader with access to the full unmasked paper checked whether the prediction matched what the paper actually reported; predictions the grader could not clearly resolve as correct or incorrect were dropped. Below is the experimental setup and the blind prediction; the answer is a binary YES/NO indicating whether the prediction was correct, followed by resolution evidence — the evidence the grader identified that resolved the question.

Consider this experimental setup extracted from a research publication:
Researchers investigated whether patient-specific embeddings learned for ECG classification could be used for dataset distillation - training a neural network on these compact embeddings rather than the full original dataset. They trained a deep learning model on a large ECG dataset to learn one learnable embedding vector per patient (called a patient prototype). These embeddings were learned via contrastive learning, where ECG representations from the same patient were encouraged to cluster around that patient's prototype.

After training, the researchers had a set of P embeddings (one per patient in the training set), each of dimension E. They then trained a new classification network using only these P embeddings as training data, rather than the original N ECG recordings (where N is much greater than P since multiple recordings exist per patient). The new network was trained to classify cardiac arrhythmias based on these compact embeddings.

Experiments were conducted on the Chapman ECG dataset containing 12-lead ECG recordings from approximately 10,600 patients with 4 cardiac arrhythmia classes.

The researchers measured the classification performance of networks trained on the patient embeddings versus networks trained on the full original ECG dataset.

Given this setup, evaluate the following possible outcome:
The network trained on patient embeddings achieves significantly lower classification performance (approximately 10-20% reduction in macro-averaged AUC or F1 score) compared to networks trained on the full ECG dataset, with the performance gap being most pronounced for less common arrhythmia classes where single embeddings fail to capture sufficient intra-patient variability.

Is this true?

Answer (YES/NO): NO